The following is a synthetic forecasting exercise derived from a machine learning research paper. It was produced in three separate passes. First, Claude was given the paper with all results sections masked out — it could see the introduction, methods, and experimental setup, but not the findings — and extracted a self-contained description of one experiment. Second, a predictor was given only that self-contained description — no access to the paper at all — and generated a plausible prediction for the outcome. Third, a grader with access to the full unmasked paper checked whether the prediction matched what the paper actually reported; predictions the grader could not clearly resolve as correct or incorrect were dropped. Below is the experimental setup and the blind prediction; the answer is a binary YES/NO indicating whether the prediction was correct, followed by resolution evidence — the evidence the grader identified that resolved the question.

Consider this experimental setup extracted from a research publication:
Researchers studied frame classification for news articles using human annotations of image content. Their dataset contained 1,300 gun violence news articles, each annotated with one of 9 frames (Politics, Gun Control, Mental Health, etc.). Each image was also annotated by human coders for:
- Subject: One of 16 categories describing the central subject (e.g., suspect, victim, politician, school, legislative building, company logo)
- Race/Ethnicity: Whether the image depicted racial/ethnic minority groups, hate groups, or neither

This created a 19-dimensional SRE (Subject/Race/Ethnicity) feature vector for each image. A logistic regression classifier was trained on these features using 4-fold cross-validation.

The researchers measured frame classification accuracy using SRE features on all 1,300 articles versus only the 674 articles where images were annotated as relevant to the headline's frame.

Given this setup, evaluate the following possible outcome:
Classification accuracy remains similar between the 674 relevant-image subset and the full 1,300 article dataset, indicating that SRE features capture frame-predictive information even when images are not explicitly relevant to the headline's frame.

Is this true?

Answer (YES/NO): NO